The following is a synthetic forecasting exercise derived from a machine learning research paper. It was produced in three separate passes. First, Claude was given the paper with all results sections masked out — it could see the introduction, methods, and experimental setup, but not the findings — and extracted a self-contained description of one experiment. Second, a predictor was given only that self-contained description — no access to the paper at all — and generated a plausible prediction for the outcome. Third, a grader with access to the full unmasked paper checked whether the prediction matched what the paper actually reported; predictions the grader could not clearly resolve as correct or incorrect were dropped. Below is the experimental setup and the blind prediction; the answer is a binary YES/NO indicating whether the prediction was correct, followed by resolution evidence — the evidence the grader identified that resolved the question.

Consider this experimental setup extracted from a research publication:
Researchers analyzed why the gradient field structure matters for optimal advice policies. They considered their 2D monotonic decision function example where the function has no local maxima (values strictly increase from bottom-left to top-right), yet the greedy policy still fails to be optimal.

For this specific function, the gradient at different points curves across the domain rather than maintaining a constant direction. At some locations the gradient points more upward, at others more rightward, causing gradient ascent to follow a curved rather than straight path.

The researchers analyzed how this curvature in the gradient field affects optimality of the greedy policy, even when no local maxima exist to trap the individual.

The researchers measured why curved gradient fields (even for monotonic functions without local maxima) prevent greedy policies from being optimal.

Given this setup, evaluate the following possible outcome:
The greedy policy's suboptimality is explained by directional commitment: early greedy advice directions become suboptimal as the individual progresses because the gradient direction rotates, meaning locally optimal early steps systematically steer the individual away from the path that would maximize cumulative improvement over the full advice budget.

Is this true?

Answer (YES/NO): NO